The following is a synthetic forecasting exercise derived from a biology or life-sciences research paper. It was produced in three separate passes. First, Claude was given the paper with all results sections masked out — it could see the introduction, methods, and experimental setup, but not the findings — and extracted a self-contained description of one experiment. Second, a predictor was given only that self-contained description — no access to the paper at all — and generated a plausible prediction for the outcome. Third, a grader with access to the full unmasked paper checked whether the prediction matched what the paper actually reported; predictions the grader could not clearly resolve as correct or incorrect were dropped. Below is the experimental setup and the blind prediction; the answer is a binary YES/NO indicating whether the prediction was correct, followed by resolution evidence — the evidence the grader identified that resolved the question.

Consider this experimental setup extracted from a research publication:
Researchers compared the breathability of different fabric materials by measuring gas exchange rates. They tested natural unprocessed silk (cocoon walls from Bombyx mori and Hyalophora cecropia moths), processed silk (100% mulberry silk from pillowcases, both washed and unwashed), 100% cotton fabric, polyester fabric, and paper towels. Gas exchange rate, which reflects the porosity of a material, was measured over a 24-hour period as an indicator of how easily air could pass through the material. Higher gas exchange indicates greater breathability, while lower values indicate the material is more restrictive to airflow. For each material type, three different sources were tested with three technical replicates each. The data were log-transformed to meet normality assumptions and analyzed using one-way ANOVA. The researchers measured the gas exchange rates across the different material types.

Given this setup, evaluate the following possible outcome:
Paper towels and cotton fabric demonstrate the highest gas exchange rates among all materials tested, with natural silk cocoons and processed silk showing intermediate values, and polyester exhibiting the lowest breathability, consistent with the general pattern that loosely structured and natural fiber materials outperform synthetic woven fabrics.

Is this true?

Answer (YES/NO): NO